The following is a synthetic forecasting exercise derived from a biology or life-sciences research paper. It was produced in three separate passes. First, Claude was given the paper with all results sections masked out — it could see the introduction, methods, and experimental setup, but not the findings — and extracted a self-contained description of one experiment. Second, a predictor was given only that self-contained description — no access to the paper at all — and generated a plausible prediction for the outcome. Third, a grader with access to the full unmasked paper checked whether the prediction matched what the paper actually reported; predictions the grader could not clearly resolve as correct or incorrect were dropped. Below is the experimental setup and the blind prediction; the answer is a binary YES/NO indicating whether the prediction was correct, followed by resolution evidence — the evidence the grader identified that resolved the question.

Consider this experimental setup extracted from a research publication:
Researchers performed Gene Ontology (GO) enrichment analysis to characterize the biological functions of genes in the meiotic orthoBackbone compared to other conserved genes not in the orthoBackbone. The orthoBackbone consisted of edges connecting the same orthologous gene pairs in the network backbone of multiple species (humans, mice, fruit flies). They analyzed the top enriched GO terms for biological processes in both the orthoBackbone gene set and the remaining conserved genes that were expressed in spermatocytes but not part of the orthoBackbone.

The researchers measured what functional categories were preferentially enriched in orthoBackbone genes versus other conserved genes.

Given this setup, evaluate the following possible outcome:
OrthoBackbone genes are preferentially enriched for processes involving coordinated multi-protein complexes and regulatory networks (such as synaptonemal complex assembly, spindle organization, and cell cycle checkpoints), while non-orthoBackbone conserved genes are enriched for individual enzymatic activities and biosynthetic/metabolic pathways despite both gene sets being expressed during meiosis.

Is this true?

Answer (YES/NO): NO